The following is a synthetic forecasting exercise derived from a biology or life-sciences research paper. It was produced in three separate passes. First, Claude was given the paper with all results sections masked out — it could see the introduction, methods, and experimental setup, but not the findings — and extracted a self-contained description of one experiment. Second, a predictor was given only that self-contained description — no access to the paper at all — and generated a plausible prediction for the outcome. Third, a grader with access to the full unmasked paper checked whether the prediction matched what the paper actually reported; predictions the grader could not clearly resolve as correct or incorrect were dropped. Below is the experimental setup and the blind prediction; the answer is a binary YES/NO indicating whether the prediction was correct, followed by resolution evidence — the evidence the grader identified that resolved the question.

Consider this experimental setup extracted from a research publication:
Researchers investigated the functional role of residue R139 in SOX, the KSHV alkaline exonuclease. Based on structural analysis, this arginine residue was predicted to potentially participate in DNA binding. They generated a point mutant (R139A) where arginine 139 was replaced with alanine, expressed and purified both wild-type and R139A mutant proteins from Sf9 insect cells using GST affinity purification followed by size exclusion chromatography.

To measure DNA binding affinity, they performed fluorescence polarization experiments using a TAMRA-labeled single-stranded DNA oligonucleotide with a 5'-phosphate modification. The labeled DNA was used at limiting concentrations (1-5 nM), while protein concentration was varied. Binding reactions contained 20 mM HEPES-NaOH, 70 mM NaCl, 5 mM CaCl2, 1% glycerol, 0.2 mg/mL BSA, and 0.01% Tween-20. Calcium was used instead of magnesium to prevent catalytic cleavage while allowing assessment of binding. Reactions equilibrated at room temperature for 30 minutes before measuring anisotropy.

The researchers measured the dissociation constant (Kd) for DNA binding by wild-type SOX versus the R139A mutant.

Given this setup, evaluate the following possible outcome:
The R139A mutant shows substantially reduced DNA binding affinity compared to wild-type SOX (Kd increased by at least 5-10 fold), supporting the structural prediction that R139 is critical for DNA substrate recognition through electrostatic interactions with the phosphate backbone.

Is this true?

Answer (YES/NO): NO